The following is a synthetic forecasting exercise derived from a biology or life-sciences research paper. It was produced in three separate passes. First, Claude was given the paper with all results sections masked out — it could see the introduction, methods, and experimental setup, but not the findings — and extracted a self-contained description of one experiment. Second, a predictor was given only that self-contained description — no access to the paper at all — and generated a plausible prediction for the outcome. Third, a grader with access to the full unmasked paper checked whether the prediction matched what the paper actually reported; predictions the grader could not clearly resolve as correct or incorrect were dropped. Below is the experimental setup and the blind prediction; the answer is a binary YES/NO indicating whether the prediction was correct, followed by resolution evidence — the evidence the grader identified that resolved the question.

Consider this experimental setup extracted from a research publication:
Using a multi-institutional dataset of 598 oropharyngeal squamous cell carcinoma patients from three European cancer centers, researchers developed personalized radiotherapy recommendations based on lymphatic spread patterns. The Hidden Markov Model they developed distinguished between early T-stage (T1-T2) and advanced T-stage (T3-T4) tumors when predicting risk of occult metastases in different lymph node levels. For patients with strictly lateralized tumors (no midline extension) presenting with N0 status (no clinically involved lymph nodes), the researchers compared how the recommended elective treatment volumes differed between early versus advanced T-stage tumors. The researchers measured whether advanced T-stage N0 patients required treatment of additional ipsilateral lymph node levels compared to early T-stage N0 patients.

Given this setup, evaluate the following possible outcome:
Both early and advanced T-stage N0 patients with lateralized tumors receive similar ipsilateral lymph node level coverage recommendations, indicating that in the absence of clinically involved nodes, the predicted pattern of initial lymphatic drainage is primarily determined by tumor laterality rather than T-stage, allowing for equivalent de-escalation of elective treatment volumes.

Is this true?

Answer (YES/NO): NO